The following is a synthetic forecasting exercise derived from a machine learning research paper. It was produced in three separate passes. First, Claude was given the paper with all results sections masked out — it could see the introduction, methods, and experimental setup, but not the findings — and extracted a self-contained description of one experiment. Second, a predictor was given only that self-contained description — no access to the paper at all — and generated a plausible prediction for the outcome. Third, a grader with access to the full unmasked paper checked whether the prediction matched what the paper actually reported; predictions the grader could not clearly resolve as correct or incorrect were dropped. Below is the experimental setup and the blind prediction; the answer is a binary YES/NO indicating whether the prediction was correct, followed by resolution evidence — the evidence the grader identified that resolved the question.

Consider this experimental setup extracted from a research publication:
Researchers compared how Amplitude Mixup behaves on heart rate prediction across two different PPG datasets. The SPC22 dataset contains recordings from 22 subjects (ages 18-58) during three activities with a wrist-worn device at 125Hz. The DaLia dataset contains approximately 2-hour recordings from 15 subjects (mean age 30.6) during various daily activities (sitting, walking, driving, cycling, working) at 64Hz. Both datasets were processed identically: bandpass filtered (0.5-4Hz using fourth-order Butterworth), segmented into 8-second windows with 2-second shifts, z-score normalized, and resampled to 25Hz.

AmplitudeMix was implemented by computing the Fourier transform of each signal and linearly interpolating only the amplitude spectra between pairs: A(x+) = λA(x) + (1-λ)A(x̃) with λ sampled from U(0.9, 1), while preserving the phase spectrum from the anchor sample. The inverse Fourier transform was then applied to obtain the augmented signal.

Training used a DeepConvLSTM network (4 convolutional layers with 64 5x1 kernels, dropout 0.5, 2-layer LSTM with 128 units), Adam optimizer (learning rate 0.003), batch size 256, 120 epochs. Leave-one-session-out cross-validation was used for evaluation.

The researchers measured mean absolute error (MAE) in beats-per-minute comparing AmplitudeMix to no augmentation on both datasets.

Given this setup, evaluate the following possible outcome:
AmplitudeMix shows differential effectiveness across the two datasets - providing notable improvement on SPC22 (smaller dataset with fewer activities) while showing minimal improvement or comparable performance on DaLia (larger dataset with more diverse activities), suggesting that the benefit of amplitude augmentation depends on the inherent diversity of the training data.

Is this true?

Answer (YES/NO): NO